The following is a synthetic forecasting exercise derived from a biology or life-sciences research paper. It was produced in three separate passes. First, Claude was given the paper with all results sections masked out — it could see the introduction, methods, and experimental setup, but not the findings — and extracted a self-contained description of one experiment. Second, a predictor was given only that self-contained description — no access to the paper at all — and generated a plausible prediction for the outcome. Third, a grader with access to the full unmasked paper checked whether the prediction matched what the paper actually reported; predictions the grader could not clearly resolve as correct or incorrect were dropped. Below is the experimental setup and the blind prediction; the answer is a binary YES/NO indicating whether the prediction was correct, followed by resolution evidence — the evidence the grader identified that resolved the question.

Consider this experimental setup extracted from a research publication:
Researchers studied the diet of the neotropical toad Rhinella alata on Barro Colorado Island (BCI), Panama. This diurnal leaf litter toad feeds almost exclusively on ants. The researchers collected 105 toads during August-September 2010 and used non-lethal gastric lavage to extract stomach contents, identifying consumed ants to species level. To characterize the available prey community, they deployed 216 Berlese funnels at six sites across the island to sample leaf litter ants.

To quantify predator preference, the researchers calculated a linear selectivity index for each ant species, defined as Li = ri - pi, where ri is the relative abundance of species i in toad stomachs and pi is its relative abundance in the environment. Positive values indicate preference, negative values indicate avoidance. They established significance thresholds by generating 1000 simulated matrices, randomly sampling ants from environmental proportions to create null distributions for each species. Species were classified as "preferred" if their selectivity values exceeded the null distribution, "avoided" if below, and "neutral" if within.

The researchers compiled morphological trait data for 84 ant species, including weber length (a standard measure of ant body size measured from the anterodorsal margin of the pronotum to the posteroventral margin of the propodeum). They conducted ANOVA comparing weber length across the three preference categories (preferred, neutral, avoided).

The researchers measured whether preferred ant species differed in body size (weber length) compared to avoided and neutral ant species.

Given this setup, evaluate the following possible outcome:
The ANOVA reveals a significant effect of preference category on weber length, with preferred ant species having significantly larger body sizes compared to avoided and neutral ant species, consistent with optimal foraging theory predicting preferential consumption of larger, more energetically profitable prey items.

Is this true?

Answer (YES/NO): YES